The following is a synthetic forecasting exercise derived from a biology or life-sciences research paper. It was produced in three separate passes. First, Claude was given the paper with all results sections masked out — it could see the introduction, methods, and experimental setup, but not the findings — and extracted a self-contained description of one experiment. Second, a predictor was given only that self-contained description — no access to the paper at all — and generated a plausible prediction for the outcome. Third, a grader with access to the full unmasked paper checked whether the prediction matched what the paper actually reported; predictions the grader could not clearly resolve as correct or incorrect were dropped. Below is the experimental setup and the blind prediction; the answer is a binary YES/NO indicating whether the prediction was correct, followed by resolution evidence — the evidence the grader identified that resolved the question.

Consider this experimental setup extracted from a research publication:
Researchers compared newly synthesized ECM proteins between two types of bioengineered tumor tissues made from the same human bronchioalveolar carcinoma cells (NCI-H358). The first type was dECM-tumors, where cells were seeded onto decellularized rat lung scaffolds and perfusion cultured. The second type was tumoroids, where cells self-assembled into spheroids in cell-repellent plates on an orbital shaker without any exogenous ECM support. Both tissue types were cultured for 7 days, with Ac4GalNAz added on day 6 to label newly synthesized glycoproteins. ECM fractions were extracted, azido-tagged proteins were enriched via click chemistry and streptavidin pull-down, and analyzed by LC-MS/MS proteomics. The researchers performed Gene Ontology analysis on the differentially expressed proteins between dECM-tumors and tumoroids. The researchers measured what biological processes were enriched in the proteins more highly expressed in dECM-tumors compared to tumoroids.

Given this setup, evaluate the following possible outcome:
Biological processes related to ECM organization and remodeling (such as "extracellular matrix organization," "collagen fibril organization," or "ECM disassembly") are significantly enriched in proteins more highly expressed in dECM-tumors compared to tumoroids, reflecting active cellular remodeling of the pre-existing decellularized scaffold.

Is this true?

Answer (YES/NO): NO